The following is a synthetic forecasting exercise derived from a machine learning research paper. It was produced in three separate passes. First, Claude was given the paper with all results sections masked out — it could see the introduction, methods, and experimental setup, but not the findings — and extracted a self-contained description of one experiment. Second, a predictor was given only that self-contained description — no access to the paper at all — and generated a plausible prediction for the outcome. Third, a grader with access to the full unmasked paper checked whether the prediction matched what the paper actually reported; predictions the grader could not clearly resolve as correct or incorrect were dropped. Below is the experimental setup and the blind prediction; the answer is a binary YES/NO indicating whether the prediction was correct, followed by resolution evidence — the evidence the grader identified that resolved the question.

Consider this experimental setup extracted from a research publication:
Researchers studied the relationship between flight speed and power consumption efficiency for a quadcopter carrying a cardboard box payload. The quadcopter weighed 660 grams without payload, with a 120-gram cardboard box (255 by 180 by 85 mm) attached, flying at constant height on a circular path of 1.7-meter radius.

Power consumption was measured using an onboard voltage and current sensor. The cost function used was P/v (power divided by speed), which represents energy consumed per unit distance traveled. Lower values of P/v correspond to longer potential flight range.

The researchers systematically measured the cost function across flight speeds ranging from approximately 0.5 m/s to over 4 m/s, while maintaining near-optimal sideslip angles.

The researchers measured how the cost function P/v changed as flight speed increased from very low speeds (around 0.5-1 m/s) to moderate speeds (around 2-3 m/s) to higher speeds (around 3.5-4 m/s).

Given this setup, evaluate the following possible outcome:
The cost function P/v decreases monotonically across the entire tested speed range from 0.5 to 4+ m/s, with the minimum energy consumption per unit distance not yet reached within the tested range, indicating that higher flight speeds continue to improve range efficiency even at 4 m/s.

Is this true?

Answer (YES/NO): NO